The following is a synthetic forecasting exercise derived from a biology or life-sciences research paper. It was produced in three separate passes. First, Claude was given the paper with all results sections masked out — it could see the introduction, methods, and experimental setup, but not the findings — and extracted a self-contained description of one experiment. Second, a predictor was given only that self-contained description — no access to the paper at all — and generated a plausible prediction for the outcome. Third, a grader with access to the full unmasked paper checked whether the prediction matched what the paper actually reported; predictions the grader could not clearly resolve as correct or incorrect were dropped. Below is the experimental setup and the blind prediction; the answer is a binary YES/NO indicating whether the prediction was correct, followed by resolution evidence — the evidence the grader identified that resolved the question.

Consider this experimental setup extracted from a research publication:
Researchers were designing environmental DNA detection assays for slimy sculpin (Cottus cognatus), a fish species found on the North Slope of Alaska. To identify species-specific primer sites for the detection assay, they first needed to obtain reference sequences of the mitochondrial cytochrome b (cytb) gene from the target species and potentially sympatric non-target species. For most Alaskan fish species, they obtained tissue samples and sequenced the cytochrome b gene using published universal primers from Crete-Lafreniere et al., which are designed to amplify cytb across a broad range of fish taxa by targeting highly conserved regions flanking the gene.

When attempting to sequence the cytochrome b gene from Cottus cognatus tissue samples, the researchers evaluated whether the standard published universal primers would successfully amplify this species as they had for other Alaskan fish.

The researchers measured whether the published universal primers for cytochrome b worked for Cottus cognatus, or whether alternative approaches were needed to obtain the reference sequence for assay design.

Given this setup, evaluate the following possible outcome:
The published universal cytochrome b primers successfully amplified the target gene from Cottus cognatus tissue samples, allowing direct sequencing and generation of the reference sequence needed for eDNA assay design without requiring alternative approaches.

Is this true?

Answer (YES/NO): NO